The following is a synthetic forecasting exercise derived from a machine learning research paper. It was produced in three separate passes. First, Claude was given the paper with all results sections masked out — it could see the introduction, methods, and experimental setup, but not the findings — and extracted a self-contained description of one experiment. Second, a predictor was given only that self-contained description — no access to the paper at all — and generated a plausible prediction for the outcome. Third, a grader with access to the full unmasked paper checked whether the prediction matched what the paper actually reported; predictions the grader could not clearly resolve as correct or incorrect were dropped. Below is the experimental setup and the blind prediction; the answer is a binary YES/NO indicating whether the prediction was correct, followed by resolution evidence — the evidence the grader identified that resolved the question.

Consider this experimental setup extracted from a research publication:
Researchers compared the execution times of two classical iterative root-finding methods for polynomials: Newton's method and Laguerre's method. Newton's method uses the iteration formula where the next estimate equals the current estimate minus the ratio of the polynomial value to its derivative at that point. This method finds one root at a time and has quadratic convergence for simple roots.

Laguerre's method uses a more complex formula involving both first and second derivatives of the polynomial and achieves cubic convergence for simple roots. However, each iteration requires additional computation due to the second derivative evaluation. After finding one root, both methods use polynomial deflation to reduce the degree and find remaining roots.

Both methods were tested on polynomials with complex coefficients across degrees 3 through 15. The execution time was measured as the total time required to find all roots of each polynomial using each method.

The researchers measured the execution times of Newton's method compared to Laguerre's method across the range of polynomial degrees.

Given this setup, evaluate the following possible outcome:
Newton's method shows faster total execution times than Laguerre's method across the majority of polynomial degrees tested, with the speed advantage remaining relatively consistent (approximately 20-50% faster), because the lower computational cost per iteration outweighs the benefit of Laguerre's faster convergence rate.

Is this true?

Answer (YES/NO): NO